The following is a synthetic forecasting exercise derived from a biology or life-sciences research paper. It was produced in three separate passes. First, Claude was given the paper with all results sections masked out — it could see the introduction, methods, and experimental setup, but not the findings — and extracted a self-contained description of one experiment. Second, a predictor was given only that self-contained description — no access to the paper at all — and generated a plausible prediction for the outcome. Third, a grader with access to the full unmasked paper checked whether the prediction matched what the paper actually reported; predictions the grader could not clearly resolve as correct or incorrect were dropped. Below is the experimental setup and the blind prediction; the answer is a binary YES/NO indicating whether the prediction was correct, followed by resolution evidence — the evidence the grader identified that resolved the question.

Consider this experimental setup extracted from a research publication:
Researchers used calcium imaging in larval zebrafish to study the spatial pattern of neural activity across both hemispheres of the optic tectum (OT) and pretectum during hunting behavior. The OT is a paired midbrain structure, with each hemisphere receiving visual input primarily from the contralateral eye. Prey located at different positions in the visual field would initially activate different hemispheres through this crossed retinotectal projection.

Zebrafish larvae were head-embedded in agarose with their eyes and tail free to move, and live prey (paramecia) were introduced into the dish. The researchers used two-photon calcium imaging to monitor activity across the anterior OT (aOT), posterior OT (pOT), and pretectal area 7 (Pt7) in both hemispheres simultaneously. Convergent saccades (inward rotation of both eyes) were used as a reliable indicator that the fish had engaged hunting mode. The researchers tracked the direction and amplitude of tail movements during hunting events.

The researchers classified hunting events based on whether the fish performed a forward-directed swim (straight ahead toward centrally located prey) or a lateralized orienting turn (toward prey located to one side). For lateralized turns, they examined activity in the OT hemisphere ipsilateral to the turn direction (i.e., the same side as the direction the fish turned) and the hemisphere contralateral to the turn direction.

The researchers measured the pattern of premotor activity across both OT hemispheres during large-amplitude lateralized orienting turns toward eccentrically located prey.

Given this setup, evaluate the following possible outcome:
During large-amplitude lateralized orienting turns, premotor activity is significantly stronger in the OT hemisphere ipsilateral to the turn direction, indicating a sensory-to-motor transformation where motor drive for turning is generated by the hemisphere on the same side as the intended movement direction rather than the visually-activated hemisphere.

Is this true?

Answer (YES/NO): NO